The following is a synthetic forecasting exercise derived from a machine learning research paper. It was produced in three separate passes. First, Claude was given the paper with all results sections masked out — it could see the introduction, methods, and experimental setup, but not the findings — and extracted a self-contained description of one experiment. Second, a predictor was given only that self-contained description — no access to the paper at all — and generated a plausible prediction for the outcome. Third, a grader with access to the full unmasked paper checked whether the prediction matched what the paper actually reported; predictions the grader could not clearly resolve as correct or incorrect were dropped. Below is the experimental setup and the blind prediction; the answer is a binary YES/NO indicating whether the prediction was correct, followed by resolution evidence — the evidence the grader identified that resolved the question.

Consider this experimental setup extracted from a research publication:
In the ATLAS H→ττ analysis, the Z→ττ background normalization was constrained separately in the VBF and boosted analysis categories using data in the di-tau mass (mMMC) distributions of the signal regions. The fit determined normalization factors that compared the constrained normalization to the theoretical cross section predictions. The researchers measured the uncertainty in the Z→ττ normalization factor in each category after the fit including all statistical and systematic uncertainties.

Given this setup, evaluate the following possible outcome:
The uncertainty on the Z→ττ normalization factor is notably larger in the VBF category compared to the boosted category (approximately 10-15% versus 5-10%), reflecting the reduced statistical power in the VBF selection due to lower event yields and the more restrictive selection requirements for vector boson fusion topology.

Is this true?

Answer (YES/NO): NO